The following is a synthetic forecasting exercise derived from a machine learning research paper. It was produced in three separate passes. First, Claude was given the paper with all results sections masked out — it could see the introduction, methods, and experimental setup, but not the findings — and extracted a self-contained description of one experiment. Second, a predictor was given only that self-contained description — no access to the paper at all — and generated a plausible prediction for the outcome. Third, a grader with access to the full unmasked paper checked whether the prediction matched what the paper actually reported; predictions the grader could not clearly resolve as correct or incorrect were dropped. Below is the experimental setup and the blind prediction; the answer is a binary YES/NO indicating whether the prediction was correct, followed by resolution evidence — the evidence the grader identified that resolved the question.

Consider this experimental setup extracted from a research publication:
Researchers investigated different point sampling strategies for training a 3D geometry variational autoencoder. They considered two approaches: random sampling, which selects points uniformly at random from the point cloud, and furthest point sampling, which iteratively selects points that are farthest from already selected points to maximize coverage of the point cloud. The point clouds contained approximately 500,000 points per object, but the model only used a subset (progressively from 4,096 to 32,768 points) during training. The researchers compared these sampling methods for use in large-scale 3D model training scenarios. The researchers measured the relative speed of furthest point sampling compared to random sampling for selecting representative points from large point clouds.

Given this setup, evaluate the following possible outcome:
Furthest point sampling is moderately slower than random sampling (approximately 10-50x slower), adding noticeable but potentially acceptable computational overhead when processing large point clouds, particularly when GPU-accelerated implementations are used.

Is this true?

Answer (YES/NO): NO